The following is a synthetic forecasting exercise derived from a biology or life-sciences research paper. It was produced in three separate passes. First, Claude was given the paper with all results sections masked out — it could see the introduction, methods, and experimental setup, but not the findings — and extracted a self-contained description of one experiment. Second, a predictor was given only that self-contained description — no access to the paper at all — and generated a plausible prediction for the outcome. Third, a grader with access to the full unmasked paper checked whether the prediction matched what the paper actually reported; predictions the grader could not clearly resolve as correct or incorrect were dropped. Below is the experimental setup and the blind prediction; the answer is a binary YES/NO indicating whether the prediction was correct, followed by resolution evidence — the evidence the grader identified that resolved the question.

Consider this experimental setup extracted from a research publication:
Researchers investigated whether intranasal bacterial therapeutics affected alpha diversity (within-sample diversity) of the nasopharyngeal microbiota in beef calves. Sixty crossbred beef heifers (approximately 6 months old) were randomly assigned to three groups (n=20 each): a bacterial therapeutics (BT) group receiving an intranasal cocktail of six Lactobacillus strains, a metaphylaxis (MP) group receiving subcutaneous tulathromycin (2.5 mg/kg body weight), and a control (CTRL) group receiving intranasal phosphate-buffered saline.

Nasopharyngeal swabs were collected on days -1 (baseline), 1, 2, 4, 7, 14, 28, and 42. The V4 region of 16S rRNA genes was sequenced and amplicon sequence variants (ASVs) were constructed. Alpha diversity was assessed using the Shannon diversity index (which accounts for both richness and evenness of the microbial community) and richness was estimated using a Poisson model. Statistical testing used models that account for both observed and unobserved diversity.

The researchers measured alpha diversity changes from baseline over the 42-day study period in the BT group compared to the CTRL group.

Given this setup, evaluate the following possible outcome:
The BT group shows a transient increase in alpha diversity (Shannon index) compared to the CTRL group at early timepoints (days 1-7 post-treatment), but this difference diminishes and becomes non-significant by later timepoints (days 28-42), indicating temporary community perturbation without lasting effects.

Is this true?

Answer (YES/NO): NO